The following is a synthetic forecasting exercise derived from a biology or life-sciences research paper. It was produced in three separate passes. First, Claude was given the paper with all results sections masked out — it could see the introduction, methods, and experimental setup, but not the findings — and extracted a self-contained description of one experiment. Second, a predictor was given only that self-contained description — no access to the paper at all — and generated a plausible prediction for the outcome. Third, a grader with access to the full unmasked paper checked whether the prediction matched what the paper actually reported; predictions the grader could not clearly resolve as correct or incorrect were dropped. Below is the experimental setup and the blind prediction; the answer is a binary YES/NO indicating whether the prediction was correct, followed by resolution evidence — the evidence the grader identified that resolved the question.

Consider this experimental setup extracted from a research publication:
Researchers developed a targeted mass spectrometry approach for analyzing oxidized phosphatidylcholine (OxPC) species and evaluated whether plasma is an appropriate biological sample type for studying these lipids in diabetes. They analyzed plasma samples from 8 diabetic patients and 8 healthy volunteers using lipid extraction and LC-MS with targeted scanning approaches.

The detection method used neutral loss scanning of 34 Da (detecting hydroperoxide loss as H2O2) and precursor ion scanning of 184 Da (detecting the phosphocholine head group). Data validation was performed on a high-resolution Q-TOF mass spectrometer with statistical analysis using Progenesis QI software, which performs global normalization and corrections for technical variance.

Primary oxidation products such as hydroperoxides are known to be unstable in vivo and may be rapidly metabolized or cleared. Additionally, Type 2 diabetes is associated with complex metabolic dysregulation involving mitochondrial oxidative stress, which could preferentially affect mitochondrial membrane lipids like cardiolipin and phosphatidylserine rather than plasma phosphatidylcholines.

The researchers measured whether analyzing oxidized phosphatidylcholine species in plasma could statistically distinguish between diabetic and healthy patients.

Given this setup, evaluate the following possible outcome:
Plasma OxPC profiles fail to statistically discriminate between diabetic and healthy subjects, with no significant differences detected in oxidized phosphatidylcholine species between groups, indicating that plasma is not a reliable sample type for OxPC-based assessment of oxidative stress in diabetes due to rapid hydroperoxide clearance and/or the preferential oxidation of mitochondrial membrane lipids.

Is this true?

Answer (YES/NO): YES